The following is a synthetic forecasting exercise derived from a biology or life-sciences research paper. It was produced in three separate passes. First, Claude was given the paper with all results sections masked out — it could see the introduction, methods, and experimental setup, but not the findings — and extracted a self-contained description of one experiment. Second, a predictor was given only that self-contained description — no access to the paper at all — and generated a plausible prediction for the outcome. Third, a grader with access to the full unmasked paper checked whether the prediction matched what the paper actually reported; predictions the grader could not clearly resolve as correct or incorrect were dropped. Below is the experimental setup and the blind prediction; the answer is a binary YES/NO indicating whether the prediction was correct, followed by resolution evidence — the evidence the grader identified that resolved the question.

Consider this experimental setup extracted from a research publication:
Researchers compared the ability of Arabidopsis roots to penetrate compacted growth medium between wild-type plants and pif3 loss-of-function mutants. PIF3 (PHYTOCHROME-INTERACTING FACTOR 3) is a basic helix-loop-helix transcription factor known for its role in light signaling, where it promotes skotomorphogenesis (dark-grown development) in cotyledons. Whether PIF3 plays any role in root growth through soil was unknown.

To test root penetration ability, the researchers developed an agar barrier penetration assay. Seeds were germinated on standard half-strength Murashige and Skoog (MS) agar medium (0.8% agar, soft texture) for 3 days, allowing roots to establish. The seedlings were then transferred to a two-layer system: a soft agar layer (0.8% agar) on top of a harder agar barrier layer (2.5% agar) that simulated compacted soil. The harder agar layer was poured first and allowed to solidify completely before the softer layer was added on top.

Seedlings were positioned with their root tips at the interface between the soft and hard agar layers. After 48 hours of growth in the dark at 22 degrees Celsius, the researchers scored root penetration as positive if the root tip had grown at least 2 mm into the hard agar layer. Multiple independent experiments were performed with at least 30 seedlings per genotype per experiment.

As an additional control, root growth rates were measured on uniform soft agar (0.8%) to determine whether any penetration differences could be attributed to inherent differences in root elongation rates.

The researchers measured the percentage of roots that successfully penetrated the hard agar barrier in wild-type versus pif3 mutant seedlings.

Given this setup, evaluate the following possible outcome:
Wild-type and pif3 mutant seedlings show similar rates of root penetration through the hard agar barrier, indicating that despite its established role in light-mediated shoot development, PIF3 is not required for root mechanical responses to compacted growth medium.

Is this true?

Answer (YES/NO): NO